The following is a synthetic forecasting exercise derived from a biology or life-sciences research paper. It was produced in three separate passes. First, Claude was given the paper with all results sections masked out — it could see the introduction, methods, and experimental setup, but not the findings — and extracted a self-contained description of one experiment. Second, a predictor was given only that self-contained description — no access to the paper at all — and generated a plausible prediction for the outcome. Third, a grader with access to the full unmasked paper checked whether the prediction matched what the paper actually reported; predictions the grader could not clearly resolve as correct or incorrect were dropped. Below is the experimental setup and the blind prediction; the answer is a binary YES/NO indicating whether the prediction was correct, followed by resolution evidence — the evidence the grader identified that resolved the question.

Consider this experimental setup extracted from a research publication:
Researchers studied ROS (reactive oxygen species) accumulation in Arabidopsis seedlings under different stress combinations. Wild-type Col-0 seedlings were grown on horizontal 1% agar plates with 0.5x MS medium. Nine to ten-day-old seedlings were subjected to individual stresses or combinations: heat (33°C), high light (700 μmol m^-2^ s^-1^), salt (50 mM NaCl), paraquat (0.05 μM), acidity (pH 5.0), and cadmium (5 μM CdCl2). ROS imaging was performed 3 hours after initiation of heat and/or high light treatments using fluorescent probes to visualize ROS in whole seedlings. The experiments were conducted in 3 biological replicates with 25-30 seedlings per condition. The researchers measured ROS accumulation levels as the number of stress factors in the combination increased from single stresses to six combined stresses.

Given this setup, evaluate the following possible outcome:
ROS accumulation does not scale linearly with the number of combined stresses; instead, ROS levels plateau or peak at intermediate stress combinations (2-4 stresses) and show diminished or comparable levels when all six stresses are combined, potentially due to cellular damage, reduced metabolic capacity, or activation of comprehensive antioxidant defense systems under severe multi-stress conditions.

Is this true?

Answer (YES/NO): NO